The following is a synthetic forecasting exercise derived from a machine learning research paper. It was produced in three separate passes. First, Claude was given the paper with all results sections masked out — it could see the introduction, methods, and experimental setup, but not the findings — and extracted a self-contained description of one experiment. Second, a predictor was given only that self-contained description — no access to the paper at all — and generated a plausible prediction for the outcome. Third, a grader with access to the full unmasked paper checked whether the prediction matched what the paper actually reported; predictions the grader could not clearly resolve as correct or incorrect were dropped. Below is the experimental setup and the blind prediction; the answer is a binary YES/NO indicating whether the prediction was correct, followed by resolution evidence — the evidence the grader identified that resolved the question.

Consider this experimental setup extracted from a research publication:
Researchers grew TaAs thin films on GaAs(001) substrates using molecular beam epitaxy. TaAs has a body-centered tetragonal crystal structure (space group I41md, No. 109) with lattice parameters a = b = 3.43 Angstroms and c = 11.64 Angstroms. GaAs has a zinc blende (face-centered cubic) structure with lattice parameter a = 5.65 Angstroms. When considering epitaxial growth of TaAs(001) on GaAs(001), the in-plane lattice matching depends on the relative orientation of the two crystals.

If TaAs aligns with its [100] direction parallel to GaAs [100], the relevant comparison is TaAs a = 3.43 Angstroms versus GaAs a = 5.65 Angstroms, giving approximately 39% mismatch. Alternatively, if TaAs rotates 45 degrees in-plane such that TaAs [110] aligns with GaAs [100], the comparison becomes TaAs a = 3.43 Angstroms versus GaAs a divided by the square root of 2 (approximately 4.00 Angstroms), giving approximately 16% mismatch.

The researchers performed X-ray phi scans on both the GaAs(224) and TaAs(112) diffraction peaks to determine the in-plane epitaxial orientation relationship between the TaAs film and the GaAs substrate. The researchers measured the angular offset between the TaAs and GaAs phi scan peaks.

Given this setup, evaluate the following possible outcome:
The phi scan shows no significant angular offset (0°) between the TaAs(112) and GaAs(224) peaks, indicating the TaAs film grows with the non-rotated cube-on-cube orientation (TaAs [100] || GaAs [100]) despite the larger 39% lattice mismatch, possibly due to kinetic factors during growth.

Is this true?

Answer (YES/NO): NO